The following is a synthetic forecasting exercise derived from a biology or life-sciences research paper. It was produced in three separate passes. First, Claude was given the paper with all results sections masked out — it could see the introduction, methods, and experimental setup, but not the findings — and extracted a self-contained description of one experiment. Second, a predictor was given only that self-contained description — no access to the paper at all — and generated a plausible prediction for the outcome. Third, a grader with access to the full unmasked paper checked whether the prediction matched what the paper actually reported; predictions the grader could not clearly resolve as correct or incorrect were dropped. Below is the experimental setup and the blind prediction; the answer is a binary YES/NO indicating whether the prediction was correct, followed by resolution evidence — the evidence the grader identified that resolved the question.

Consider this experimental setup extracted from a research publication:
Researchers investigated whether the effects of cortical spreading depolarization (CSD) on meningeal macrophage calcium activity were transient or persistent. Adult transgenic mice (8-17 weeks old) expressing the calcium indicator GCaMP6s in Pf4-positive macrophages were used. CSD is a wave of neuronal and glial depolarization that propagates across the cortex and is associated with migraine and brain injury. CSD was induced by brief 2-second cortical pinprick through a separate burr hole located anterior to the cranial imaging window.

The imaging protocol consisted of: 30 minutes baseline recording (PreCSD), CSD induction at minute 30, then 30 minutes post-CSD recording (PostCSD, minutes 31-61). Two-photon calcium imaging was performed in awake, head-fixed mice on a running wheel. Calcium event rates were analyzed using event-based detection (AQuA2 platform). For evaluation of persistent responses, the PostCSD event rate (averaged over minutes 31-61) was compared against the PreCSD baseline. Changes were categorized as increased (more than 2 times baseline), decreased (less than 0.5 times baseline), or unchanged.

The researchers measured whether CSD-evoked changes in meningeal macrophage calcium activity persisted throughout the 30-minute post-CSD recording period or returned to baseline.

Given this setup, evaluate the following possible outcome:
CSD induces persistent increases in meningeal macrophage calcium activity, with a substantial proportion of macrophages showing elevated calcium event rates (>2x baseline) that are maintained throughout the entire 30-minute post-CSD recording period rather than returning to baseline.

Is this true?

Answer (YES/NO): NO